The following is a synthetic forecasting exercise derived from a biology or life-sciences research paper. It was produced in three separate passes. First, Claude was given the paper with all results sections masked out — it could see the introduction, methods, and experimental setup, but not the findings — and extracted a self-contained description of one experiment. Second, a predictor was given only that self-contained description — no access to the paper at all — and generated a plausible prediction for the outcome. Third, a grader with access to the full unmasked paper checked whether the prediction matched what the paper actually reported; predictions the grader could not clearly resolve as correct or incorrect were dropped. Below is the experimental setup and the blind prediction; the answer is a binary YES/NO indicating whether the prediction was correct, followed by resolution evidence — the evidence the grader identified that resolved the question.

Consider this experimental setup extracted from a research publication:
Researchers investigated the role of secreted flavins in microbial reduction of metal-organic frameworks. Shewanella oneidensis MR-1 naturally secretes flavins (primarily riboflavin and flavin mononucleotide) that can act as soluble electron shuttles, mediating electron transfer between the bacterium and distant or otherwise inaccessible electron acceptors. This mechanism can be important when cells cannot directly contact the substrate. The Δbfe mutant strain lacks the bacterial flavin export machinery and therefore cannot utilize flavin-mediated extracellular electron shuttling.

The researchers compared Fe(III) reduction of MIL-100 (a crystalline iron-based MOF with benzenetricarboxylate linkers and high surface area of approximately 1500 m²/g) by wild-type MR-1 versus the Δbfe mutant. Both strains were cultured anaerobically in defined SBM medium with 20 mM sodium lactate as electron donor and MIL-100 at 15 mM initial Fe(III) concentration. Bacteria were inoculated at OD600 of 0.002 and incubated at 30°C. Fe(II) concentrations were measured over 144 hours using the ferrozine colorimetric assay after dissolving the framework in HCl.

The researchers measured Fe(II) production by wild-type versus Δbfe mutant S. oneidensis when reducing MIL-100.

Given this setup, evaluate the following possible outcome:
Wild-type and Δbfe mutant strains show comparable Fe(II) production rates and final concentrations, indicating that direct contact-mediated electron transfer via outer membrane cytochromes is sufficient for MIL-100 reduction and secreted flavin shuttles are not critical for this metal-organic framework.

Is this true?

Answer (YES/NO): NO